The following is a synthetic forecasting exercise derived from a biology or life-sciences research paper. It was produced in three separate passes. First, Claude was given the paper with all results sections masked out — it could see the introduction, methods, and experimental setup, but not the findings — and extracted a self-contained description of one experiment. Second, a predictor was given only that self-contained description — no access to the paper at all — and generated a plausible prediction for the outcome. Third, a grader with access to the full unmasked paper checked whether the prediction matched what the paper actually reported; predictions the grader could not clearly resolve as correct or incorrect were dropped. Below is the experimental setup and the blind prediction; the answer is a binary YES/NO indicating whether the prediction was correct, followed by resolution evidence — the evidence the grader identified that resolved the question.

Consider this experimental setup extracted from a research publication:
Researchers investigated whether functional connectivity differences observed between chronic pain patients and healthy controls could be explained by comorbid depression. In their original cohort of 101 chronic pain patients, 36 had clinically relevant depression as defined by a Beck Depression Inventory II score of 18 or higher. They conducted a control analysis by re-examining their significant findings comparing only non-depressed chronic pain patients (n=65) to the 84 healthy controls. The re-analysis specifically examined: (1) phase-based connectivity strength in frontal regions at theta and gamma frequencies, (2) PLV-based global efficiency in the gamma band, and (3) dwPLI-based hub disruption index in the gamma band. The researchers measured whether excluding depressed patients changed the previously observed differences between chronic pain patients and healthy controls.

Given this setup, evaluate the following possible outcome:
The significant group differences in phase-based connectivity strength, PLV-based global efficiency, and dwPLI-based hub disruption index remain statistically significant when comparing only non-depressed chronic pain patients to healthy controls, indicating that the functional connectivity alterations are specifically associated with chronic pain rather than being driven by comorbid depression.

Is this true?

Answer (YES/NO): YES